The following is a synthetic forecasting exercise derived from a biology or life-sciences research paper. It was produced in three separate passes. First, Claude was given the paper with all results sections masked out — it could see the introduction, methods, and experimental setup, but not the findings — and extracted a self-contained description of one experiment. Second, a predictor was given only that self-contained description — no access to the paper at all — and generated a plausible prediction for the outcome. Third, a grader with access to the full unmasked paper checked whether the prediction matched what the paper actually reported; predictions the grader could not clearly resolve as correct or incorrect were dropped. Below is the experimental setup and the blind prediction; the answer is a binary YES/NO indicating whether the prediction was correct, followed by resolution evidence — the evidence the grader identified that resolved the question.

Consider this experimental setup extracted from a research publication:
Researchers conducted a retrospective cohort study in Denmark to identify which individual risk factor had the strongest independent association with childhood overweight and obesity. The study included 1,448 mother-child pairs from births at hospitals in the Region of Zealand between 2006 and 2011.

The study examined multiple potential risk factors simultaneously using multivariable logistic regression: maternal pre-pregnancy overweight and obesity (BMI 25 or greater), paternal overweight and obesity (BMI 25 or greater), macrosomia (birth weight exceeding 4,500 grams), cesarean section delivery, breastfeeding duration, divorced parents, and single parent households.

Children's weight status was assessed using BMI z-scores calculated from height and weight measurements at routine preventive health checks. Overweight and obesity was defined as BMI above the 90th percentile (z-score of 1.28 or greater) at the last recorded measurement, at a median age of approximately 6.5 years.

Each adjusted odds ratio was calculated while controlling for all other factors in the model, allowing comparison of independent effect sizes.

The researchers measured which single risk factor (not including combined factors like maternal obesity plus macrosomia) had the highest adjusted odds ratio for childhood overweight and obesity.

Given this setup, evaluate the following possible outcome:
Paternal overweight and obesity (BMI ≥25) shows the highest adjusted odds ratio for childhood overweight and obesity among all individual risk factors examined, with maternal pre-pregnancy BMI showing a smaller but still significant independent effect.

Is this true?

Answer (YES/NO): NO